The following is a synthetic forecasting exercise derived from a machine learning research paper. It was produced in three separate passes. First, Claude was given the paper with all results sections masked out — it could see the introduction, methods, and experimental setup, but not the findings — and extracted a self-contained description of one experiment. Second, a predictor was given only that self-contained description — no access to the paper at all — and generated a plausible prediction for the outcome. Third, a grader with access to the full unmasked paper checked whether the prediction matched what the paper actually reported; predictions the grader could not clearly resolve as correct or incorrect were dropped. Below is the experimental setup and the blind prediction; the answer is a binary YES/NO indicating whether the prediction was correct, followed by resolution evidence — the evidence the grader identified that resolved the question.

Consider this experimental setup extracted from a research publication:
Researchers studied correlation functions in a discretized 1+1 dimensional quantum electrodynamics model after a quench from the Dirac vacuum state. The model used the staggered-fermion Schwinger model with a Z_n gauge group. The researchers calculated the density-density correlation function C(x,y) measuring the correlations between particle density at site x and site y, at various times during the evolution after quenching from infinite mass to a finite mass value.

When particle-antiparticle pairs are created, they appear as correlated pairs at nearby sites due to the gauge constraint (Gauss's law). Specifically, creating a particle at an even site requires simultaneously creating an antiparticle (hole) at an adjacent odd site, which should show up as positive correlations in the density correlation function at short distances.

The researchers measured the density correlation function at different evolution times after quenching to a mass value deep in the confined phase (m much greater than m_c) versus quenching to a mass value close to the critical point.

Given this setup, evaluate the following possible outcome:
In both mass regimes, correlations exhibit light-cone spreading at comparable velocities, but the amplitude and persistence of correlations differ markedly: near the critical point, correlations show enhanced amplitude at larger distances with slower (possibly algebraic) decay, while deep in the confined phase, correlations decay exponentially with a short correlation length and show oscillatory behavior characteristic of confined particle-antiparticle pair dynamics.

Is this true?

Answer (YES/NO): NO